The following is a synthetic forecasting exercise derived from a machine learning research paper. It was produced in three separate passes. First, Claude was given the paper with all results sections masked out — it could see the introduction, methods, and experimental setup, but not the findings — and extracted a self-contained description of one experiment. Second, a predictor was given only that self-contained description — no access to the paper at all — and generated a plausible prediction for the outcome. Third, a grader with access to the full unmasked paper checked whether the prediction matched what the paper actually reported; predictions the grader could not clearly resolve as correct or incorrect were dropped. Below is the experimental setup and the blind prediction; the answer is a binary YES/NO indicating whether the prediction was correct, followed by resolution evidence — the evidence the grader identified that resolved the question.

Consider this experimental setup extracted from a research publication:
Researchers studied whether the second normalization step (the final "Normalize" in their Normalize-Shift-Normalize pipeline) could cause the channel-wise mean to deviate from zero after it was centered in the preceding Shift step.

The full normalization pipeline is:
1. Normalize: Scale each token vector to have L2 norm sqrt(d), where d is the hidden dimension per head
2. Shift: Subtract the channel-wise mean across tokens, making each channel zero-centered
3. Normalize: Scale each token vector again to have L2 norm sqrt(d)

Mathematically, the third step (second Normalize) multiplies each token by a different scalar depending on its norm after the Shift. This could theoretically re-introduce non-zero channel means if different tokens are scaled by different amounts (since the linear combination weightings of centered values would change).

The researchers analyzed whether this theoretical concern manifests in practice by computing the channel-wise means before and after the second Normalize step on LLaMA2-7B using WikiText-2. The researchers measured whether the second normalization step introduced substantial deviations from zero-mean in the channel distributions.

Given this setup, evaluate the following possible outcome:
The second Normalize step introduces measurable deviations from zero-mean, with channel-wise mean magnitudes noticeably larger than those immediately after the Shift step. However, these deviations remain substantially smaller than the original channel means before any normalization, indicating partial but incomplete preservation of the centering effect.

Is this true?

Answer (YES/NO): NO